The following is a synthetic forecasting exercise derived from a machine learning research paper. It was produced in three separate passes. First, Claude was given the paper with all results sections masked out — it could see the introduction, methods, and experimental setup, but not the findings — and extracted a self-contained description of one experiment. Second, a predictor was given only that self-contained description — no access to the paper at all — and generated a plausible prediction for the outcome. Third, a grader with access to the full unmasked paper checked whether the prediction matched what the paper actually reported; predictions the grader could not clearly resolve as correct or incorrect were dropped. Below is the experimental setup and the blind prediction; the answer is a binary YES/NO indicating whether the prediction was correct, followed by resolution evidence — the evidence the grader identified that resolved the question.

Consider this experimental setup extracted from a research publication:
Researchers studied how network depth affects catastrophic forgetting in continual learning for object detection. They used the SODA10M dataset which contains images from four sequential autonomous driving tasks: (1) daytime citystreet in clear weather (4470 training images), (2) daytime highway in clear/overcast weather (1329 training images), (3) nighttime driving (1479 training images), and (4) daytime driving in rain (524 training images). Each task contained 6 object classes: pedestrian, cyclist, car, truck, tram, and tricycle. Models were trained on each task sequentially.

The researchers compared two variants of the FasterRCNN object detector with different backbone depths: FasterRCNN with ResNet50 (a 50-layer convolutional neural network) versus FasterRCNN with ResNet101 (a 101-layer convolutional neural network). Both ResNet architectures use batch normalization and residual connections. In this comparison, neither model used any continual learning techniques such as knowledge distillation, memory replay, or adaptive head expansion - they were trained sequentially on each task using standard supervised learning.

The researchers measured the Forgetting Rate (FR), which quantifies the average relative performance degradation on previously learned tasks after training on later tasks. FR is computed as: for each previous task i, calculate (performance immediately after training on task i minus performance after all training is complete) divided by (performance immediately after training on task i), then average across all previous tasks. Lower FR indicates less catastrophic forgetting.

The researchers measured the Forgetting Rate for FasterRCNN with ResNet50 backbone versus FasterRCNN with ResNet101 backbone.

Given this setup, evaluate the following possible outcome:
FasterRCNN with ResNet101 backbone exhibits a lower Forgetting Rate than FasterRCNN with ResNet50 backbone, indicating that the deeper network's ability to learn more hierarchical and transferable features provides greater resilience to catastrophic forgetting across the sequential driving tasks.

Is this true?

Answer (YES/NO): NO